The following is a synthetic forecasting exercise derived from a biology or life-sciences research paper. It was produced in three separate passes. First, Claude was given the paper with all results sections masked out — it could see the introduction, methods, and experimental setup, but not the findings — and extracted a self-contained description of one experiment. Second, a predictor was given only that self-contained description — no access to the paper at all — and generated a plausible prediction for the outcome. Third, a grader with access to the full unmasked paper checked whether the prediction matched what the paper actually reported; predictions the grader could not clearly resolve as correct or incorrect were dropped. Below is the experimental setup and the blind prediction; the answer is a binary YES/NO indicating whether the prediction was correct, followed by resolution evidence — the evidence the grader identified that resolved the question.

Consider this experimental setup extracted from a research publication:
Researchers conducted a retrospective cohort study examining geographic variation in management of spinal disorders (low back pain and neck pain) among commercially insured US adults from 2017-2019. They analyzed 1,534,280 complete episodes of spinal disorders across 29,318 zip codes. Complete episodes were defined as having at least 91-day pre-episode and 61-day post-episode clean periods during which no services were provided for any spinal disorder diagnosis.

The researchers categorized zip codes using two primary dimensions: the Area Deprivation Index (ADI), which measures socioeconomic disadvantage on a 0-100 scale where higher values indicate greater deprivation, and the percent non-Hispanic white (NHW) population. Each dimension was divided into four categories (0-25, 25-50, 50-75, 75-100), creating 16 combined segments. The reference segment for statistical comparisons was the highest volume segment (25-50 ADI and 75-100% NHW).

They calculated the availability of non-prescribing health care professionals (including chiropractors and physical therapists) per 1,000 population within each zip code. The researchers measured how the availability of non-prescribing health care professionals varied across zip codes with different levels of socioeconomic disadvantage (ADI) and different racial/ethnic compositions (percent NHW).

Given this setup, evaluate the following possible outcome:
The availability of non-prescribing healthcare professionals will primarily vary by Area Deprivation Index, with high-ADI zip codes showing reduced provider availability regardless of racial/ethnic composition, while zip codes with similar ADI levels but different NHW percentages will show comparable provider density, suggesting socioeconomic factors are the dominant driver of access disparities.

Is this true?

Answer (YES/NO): NO